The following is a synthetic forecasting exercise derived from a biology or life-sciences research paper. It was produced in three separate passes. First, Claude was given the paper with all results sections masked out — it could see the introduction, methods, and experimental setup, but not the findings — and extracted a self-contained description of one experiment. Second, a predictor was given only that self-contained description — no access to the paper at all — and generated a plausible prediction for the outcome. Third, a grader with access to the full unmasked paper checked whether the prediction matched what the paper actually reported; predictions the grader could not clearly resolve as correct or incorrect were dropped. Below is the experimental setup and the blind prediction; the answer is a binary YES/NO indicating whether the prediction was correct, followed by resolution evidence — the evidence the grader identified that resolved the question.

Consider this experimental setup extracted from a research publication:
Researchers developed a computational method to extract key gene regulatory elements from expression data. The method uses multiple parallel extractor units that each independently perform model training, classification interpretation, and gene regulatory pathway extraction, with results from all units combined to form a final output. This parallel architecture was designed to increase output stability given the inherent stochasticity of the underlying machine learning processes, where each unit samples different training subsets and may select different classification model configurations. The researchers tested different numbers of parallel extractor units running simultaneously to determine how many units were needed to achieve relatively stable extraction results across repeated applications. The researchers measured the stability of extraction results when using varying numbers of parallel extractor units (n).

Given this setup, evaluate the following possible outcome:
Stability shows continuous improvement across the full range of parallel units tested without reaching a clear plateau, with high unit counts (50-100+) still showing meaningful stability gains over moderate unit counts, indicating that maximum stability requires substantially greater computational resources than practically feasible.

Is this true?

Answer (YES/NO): NO